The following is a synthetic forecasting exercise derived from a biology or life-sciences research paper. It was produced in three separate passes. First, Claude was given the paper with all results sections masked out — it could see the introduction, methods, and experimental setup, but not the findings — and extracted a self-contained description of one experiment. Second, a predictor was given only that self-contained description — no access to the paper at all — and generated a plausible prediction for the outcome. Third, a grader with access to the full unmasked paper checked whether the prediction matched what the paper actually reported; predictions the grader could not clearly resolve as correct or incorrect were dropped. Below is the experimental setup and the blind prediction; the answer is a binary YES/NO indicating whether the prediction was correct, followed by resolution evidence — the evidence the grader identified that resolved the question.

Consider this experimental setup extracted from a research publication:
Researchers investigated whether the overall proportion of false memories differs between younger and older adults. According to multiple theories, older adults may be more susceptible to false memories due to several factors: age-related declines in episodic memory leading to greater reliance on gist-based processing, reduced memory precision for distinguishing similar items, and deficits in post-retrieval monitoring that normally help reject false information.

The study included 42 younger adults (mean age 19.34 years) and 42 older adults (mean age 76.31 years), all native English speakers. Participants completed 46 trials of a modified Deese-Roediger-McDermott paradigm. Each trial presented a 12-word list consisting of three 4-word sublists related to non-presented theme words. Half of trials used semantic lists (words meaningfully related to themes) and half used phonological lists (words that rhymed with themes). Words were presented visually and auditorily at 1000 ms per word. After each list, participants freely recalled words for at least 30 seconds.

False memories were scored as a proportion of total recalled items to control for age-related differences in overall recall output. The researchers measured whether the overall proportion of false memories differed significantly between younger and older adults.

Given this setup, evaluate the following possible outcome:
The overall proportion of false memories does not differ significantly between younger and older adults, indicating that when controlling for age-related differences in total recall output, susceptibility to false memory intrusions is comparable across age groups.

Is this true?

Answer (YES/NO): NO